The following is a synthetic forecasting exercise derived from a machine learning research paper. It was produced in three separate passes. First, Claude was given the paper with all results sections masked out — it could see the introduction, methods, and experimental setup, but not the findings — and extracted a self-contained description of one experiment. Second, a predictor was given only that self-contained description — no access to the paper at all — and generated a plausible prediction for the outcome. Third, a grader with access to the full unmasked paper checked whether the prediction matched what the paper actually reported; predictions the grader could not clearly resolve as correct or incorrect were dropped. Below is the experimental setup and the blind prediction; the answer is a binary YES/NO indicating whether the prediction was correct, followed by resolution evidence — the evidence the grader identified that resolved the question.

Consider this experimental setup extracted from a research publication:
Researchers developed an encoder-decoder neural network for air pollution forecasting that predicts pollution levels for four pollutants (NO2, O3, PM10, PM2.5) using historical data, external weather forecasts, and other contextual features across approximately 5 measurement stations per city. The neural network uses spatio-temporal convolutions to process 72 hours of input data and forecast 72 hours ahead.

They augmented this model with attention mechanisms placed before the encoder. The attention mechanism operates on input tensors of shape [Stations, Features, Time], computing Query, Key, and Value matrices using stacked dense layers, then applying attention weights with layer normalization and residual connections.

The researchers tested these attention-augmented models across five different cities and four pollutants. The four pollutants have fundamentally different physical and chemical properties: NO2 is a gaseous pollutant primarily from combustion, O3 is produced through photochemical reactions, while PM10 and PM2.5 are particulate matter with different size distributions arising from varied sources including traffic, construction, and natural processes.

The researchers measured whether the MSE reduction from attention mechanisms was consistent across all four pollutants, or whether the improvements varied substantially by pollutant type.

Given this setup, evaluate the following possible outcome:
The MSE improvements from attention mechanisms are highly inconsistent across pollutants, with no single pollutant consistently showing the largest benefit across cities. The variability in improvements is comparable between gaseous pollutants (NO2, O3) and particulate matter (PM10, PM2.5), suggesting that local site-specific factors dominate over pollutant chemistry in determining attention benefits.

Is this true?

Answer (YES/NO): NO